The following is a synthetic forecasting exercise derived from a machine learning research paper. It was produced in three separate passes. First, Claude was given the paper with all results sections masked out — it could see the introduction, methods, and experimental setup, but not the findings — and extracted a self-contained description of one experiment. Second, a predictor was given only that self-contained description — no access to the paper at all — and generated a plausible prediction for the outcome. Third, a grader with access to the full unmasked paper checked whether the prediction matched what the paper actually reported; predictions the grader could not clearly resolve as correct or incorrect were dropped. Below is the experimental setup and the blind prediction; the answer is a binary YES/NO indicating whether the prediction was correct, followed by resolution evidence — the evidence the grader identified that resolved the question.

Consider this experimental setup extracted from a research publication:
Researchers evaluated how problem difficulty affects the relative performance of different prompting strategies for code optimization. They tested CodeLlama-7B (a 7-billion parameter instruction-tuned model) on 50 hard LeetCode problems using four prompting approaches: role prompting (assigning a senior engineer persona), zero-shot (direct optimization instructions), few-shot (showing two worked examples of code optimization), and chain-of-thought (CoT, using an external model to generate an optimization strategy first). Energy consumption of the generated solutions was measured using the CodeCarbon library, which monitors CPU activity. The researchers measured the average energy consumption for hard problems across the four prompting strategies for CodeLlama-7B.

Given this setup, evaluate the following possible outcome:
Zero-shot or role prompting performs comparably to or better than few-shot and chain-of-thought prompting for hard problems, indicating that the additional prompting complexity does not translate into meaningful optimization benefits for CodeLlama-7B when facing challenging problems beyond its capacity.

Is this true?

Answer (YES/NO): NO